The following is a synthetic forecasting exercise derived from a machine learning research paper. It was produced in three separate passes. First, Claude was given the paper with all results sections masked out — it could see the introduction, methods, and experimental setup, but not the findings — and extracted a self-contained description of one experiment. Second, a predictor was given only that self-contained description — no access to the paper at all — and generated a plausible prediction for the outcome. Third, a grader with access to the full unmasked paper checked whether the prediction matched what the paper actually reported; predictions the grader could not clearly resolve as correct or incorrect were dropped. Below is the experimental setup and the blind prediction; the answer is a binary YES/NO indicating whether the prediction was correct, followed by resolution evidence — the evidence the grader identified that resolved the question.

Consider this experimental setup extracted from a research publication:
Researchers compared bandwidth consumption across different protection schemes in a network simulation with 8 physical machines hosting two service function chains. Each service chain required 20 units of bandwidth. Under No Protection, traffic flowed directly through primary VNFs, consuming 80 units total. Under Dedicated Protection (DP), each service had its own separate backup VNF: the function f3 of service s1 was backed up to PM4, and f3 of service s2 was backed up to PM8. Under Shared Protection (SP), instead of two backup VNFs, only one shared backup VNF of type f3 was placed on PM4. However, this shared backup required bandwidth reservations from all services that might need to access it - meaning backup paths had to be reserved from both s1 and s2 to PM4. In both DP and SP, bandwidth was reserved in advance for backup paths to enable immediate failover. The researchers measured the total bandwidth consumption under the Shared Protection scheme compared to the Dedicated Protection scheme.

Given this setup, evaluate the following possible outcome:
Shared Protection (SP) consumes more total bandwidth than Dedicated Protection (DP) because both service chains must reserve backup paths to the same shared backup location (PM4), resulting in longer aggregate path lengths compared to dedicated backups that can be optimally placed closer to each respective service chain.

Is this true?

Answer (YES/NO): YES